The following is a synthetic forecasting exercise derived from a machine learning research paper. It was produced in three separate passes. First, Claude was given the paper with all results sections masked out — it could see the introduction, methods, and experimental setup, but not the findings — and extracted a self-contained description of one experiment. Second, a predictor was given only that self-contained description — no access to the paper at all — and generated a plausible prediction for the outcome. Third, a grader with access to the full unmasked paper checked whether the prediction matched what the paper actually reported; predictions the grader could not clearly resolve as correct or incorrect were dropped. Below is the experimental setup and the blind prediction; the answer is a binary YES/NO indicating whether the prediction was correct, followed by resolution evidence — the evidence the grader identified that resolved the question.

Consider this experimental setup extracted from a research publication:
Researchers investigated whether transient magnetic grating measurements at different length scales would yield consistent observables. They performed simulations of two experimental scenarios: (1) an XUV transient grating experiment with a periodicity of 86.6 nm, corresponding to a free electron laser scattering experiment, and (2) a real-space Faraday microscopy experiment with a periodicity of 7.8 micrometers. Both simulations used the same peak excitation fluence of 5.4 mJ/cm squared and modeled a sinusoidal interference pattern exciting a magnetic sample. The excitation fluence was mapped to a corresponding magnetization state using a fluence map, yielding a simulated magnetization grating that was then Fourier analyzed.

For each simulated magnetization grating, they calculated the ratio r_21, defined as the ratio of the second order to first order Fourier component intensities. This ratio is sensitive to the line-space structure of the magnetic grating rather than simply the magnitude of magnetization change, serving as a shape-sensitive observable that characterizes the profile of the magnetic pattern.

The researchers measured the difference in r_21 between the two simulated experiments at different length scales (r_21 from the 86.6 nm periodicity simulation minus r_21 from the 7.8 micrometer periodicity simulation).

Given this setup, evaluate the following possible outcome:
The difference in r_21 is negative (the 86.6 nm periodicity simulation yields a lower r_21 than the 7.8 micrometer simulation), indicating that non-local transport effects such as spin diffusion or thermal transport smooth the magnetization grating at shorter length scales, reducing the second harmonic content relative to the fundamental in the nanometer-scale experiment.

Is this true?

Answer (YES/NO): NO